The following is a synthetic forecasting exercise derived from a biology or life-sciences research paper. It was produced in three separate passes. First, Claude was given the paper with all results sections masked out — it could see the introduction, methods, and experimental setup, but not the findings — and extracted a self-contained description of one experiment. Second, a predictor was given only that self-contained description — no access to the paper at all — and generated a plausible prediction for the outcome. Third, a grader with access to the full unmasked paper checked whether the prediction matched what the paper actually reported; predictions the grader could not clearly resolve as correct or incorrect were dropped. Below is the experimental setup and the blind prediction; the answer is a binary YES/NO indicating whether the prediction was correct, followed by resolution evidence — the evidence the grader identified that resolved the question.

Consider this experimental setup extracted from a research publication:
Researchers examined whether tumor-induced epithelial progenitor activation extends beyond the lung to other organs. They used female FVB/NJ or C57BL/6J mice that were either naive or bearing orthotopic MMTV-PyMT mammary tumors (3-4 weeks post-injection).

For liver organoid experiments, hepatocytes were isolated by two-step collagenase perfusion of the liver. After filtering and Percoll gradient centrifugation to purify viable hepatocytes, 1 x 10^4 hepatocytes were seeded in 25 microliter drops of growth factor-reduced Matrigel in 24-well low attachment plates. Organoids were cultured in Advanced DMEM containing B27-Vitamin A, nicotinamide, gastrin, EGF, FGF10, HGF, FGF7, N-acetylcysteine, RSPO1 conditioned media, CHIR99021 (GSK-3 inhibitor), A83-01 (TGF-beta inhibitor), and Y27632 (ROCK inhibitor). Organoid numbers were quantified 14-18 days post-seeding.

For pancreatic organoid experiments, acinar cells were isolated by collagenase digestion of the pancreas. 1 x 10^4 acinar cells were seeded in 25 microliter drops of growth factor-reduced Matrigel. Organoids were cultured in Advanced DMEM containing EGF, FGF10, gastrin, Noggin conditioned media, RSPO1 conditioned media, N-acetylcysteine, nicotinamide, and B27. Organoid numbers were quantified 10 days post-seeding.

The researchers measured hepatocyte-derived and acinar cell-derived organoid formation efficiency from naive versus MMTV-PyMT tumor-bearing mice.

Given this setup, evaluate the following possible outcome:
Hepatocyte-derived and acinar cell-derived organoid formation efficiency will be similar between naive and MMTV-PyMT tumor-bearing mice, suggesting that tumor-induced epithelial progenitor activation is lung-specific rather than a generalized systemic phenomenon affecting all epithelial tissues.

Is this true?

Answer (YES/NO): NO